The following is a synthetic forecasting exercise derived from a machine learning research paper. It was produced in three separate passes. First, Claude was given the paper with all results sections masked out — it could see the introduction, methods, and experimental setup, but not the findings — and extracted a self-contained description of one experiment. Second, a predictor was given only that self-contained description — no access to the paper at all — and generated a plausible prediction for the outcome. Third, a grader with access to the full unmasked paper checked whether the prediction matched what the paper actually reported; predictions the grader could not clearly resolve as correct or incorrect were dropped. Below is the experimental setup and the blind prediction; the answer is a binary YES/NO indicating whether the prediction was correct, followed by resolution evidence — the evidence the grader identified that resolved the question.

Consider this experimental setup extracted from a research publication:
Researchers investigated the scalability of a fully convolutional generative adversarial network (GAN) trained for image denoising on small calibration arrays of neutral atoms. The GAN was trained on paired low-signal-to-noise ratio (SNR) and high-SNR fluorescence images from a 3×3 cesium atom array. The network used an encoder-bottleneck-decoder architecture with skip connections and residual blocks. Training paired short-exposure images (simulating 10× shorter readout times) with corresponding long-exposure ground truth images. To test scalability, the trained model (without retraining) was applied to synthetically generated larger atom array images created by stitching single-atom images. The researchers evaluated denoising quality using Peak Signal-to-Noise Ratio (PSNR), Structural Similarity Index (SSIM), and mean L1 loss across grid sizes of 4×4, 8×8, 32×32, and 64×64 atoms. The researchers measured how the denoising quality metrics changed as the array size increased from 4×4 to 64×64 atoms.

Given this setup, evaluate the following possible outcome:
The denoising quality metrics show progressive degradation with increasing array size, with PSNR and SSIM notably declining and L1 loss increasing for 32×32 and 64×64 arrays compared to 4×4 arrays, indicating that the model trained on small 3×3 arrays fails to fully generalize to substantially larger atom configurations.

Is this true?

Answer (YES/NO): NO